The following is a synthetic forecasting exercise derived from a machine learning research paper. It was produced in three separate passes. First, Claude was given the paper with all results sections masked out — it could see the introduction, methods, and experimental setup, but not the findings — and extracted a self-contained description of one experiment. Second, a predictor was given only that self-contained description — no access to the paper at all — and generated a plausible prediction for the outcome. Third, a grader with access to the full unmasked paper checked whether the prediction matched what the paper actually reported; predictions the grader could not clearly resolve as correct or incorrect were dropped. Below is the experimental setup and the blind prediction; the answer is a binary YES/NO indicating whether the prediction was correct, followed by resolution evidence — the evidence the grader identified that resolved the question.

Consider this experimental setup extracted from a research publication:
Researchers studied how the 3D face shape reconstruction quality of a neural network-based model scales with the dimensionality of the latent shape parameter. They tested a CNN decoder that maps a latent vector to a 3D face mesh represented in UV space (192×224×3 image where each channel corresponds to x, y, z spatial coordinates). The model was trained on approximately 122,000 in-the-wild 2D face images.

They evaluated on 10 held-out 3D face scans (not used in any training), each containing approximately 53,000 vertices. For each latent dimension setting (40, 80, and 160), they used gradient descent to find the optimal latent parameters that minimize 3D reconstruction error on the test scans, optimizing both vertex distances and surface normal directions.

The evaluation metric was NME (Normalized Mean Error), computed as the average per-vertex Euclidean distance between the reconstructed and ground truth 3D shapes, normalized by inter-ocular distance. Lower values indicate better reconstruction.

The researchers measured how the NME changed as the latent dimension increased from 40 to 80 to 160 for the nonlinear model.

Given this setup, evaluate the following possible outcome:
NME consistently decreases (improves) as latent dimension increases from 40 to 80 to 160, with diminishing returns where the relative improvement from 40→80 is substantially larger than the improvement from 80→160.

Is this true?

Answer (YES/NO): NO